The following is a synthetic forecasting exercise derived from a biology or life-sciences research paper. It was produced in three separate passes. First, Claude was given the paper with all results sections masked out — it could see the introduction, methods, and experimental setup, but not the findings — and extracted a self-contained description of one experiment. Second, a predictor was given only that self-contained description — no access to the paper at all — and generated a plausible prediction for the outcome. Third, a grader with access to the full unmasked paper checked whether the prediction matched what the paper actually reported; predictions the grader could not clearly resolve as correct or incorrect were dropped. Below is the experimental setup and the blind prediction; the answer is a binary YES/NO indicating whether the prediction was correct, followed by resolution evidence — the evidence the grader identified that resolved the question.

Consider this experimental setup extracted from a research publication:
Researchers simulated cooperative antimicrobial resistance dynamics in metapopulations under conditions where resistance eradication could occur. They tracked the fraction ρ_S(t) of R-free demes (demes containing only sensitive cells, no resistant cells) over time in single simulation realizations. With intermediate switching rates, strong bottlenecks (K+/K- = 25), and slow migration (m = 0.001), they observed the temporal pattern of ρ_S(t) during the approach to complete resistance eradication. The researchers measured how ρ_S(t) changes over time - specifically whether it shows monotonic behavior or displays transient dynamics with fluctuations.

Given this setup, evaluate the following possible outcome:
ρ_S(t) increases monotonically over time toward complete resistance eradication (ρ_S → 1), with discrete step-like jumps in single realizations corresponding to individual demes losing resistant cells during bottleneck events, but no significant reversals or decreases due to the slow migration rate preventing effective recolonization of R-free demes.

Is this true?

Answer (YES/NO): NO